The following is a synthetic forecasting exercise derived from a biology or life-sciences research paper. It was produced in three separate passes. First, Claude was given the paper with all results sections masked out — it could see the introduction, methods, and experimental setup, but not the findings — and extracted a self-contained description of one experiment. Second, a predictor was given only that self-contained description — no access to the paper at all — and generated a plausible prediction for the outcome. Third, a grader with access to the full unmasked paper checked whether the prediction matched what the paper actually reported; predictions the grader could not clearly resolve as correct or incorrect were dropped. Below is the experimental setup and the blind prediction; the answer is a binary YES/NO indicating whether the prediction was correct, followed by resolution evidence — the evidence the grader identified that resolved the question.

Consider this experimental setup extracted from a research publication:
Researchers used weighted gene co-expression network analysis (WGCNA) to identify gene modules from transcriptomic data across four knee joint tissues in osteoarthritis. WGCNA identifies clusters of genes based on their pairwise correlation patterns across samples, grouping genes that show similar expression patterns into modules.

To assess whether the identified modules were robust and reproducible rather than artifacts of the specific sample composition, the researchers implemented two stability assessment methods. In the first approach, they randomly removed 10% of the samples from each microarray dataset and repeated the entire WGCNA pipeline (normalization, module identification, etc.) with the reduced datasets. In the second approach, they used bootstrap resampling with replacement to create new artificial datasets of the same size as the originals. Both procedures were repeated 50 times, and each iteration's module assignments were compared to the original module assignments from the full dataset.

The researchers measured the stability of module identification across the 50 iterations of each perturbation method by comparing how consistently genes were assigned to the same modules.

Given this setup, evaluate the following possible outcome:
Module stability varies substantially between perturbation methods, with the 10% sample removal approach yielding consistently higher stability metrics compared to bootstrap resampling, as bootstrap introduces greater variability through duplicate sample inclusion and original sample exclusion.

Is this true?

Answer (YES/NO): NO